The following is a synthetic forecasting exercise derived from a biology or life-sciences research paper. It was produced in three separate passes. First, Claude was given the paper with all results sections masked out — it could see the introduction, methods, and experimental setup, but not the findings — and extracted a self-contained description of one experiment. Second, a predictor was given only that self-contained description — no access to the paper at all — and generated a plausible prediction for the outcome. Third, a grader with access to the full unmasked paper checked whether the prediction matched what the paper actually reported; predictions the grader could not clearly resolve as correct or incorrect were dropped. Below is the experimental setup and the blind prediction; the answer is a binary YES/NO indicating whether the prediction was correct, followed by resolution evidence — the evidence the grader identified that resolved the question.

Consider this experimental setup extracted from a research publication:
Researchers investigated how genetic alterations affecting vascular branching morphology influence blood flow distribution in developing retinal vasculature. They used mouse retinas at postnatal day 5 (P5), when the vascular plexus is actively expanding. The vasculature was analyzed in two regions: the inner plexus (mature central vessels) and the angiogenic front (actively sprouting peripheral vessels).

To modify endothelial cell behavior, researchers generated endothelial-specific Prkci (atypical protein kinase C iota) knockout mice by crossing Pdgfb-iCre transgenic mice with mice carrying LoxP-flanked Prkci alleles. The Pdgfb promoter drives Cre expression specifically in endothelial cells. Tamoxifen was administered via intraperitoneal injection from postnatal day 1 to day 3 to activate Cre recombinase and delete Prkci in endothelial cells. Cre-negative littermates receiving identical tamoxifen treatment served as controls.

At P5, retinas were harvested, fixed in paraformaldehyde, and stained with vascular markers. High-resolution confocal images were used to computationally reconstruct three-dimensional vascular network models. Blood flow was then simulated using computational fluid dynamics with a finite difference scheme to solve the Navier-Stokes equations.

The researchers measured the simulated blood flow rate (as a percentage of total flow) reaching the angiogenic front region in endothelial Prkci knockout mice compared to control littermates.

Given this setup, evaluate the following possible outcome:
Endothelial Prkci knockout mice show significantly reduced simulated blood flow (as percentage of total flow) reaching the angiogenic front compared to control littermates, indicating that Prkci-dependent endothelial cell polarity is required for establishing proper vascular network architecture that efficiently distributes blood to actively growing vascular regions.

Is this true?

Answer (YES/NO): NO